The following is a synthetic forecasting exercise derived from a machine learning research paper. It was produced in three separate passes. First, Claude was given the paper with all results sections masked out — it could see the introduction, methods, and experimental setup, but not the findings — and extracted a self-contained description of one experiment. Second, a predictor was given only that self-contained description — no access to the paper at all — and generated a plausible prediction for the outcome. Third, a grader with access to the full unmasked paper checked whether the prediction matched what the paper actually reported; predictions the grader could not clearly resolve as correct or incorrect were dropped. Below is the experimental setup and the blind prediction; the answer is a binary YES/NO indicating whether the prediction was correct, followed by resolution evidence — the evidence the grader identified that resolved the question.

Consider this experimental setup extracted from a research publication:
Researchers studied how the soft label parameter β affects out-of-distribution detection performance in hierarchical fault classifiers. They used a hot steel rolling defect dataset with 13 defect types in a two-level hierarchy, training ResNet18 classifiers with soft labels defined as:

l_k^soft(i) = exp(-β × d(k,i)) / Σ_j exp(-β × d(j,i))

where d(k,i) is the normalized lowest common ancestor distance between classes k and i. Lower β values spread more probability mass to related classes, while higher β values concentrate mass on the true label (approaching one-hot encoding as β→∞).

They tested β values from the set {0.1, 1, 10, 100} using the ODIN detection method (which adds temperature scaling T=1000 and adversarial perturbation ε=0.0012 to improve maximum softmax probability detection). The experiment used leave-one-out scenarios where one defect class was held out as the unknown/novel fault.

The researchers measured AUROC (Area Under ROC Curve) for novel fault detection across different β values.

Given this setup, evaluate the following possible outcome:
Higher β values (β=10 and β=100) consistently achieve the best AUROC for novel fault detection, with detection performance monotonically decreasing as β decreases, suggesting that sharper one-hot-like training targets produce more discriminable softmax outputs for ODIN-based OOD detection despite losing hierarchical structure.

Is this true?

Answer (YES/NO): NO